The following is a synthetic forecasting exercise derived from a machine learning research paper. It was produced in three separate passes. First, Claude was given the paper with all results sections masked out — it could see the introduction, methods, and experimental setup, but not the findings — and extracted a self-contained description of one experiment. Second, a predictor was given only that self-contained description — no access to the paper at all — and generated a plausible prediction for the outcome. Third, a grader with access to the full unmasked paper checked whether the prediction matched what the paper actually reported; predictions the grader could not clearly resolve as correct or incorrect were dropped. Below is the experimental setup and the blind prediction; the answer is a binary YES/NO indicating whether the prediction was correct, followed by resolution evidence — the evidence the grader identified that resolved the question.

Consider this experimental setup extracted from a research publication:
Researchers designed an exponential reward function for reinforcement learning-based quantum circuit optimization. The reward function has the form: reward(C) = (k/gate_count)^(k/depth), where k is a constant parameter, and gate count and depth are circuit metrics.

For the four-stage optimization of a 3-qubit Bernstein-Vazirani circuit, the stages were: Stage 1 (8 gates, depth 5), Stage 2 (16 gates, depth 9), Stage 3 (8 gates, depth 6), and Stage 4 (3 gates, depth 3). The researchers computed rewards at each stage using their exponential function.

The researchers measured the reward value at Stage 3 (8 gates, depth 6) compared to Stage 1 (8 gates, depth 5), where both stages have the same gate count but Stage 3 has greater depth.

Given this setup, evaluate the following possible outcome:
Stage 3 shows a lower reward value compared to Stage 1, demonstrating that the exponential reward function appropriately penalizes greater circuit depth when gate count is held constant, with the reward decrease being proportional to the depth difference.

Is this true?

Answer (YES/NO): NO